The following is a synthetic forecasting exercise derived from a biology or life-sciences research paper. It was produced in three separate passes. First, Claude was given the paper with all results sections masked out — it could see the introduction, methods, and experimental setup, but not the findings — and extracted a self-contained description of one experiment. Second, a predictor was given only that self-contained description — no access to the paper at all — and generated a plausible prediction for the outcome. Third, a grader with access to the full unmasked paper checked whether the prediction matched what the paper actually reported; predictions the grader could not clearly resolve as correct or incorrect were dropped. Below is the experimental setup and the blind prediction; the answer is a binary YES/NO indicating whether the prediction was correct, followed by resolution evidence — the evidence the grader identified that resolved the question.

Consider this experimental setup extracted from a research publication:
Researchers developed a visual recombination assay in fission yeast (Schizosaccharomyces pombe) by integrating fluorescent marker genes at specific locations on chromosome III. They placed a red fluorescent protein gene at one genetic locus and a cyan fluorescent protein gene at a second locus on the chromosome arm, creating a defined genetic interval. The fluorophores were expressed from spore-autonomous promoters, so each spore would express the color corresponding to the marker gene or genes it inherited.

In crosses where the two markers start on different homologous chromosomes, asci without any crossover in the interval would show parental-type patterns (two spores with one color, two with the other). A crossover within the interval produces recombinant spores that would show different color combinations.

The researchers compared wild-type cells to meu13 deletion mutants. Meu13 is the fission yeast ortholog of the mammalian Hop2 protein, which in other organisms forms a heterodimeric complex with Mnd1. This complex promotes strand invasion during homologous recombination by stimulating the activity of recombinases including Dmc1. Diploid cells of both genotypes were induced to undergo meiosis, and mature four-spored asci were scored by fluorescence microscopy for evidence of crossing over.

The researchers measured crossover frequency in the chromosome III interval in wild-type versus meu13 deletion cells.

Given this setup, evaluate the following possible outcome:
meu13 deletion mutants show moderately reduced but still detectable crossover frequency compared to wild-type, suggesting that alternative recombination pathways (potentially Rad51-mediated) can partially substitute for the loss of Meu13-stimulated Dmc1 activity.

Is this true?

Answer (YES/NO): NO